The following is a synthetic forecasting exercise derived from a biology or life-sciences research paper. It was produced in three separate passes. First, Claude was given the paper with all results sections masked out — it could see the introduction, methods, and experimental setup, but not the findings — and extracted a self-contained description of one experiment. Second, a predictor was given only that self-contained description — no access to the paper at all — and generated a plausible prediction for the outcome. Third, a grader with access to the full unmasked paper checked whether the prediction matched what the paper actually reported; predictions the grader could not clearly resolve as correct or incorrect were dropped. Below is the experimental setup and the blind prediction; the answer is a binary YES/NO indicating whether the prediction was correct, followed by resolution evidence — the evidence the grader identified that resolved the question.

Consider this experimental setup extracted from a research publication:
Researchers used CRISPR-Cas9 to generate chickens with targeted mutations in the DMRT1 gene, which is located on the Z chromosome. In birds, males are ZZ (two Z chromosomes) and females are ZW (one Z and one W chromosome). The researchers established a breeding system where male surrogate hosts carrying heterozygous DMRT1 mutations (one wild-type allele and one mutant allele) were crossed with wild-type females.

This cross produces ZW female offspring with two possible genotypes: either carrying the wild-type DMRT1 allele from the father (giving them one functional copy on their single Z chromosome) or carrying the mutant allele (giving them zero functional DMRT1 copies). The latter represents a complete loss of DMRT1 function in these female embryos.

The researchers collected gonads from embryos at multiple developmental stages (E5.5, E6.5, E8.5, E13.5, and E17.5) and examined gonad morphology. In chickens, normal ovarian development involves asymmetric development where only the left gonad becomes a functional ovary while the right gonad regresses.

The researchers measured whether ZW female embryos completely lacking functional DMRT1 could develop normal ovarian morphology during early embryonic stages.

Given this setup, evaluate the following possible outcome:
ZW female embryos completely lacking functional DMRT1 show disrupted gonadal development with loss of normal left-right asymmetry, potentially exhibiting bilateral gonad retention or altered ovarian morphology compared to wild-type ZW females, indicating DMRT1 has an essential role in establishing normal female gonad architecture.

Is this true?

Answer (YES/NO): NO